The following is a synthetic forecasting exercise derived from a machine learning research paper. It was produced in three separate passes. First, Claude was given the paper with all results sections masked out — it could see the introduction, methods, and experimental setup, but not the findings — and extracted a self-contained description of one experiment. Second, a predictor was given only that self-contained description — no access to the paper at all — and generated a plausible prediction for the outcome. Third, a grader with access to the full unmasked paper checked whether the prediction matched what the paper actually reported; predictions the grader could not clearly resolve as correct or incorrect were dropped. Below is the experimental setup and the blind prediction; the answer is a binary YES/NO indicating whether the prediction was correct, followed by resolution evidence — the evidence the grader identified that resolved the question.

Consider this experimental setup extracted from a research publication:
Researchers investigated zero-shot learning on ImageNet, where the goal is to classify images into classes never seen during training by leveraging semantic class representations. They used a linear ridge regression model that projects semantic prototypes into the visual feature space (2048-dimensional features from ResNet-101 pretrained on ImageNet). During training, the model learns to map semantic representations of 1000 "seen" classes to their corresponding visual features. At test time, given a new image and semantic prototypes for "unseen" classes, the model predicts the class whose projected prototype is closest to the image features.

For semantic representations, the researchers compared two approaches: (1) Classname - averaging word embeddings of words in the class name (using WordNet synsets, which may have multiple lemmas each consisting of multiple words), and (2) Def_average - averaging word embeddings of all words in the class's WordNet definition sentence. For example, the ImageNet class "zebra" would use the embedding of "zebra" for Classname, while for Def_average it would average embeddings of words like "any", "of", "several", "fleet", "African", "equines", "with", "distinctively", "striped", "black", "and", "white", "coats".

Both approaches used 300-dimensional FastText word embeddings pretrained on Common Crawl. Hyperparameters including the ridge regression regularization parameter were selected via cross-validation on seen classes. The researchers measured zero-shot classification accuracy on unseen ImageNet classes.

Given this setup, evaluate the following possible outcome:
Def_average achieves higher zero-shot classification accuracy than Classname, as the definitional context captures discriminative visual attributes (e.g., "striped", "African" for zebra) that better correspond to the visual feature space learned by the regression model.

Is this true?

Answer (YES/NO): NO